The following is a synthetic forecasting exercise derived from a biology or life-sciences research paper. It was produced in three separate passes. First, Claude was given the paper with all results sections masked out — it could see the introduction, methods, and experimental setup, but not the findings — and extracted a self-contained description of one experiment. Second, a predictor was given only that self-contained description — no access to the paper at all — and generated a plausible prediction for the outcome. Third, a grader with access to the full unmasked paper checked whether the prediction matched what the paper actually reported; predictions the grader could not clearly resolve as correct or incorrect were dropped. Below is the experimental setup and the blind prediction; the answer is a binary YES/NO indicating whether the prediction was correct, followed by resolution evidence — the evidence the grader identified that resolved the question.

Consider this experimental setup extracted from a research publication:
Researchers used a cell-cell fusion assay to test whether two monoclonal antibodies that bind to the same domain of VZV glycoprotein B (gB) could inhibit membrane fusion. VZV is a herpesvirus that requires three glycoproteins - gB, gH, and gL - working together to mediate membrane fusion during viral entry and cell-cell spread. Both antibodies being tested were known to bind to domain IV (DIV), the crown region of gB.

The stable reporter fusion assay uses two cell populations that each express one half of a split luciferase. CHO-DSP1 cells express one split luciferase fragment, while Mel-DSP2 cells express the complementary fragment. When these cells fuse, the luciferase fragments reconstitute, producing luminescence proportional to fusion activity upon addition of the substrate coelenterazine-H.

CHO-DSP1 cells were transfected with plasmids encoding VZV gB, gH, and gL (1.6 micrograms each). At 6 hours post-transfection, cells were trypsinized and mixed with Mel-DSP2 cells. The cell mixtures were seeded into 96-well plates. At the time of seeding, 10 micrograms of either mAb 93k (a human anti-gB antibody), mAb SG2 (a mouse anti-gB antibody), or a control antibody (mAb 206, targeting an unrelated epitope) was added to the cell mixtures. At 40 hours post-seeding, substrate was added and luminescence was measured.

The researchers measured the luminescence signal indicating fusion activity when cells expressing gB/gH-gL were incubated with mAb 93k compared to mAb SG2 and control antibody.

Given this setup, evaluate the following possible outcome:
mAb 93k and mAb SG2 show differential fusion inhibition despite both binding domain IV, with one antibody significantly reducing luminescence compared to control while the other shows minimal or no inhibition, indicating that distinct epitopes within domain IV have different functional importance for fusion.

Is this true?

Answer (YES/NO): YES